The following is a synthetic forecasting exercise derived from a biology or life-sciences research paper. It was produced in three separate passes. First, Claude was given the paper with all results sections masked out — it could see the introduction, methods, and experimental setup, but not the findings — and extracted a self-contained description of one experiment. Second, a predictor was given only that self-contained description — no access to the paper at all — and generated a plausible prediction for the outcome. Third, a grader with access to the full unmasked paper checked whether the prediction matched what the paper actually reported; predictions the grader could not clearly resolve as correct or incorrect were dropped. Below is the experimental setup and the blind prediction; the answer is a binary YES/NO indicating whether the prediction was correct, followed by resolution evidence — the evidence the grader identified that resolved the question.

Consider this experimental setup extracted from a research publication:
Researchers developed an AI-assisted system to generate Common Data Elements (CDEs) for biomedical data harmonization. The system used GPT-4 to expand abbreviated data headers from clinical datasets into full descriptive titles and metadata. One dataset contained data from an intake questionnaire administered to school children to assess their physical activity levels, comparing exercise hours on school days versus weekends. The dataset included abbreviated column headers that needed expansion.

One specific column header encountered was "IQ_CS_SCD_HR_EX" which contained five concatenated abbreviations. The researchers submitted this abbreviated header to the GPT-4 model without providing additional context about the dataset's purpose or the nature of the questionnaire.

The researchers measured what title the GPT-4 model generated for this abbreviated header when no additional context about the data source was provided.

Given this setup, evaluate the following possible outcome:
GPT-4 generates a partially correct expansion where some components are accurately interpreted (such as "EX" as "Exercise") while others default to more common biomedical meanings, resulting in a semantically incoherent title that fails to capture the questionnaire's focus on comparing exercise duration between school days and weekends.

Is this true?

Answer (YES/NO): NO